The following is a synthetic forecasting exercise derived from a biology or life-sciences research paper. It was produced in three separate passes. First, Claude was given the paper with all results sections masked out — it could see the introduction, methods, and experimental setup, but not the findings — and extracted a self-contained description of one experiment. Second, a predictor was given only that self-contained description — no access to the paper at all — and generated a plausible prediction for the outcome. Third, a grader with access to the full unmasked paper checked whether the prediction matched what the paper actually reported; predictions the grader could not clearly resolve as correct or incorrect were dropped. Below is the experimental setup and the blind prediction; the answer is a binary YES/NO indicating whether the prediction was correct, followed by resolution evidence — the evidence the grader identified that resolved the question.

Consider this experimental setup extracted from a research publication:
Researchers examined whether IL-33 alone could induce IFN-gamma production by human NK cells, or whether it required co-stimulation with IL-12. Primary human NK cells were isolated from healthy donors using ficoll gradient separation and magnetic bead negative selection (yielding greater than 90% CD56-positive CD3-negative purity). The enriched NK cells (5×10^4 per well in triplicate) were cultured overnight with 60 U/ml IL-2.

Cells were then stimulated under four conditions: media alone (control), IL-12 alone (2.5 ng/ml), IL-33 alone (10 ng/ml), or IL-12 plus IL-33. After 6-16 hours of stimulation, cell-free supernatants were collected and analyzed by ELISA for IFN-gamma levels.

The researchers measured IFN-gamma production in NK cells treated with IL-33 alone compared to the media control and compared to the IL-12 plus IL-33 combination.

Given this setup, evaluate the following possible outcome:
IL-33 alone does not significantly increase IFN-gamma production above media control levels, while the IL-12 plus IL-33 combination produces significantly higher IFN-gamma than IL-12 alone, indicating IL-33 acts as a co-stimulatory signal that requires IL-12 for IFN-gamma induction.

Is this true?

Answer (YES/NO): YES